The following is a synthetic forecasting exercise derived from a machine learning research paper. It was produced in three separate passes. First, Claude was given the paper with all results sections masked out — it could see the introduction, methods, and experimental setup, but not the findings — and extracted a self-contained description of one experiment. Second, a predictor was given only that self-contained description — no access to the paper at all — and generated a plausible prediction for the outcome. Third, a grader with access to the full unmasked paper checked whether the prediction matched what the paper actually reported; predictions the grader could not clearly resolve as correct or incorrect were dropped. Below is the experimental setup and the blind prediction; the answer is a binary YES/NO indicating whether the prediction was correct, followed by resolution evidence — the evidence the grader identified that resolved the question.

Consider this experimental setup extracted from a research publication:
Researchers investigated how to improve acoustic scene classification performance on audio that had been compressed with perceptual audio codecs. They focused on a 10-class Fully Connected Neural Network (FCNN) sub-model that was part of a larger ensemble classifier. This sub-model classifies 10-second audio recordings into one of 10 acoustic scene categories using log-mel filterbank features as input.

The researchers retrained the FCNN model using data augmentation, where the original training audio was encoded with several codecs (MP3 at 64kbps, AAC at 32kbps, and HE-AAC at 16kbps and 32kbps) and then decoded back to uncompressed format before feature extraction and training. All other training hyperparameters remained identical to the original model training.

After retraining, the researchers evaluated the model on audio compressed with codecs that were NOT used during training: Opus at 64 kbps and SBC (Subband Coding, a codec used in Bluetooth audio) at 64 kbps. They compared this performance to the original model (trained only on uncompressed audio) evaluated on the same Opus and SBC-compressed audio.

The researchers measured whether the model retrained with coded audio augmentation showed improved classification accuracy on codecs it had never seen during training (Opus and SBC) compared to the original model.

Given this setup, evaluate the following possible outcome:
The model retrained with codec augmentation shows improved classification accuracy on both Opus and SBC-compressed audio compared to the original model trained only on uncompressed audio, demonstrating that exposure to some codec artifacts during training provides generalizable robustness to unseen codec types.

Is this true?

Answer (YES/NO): YES